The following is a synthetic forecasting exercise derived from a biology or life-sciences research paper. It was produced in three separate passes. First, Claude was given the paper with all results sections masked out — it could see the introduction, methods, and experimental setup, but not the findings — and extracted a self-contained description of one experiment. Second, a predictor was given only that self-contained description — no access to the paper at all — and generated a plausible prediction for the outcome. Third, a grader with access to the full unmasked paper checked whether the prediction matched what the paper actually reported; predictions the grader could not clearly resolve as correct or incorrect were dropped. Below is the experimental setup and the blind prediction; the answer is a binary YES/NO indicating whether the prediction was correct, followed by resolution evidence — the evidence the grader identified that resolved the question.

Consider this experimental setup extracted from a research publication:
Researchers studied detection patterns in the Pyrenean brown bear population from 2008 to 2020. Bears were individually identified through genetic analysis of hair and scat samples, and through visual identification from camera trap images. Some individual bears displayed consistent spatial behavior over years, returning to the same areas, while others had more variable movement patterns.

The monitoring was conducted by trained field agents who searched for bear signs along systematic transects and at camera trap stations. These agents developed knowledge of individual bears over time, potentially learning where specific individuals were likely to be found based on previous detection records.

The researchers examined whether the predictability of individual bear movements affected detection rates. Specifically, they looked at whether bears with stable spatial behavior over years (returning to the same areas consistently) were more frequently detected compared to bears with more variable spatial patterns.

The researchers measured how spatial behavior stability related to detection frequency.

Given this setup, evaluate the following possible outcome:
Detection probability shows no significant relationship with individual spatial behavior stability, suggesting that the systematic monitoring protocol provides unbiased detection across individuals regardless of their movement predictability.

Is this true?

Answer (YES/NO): NO